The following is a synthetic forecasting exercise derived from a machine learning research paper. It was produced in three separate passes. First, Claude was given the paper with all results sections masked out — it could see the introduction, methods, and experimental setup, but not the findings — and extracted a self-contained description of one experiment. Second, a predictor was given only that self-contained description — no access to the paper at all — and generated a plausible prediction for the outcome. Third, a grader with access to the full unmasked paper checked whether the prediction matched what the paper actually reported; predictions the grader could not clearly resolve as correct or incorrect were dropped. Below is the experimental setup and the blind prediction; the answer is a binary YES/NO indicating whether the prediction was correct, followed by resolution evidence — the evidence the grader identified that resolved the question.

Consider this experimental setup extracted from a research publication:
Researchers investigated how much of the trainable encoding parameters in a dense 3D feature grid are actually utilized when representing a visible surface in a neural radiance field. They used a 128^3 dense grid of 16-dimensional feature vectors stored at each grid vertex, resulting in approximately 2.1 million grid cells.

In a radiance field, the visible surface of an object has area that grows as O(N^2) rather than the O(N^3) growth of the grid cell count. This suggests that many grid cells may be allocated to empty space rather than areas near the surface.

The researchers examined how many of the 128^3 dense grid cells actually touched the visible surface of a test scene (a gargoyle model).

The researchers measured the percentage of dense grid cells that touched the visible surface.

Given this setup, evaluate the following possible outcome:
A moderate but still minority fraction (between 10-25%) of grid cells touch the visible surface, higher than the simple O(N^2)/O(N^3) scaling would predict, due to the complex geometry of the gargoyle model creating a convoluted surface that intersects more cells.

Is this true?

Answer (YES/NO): NO